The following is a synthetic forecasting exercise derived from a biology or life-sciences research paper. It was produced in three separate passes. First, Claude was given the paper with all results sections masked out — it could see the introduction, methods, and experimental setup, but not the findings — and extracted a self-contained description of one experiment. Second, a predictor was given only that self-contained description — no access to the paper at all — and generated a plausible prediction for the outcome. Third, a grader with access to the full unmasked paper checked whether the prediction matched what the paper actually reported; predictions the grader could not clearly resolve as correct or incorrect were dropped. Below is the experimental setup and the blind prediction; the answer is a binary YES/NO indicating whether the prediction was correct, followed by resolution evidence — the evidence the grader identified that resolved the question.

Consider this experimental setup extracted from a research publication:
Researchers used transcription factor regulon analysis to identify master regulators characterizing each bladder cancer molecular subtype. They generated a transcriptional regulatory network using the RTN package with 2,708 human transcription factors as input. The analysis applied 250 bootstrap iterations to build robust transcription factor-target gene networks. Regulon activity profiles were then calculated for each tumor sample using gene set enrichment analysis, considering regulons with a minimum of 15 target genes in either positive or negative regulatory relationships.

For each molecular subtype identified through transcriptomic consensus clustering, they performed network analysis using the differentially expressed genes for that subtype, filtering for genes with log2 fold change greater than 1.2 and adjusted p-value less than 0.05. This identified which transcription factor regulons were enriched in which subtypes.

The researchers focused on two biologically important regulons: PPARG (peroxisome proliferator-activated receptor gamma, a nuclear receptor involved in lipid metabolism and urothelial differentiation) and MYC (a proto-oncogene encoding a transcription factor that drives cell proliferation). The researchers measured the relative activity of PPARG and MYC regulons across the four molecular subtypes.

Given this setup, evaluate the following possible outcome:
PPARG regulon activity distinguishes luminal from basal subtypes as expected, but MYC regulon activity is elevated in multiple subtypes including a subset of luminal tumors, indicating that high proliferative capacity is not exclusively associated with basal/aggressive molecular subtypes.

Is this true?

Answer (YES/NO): NO